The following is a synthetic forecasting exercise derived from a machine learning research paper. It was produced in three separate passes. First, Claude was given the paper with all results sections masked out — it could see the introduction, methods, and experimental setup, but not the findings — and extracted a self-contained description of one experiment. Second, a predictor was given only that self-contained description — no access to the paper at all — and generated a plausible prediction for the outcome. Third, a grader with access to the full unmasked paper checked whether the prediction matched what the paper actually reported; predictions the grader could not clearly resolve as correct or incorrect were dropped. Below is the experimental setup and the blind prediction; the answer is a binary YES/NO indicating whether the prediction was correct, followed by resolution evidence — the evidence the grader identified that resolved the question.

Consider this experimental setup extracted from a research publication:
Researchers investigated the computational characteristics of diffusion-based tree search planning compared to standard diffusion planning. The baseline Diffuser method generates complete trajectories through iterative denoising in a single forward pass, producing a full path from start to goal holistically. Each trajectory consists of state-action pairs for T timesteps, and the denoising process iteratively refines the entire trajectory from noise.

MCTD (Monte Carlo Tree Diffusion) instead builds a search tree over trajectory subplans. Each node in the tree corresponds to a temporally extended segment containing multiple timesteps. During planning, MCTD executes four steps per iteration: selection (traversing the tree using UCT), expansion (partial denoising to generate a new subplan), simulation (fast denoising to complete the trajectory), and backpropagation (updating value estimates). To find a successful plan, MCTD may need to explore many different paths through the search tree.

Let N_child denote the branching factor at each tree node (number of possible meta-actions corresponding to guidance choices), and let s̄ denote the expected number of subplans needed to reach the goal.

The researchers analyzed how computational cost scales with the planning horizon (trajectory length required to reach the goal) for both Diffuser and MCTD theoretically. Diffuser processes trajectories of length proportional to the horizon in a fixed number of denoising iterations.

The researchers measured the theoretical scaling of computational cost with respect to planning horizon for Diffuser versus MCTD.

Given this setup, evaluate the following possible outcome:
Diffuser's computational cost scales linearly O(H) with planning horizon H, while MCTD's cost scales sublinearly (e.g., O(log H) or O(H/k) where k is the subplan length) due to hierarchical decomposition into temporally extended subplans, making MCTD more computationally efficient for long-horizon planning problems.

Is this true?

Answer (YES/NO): NO